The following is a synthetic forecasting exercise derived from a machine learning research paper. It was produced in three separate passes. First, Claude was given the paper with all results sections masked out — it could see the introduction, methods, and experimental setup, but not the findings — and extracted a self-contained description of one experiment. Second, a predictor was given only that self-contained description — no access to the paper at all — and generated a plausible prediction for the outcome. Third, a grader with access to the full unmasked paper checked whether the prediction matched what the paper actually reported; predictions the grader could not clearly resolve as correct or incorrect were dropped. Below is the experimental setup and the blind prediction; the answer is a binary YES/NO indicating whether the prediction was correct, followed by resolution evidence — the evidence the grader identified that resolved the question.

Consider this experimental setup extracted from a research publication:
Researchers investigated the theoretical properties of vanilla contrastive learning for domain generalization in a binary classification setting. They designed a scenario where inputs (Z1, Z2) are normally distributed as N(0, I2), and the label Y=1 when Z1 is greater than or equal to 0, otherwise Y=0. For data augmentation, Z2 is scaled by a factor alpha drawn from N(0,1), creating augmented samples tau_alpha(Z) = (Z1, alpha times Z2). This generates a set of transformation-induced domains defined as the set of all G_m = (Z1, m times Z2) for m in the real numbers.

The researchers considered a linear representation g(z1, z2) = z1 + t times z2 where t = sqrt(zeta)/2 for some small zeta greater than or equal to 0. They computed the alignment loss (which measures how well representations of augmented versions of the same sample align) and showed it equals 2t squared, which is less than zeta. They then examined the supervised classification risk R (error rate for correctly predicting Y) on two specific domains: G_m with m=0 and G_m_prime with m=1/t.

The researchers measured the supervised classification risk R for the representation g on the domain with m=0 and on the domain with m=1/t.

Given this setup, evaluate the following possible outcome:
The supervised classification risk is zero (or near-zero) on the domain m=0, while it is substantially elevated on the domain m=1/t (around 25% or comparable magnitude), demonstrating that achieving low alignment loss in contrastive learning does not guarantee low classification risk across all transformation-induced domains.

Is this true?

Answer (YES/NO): YES